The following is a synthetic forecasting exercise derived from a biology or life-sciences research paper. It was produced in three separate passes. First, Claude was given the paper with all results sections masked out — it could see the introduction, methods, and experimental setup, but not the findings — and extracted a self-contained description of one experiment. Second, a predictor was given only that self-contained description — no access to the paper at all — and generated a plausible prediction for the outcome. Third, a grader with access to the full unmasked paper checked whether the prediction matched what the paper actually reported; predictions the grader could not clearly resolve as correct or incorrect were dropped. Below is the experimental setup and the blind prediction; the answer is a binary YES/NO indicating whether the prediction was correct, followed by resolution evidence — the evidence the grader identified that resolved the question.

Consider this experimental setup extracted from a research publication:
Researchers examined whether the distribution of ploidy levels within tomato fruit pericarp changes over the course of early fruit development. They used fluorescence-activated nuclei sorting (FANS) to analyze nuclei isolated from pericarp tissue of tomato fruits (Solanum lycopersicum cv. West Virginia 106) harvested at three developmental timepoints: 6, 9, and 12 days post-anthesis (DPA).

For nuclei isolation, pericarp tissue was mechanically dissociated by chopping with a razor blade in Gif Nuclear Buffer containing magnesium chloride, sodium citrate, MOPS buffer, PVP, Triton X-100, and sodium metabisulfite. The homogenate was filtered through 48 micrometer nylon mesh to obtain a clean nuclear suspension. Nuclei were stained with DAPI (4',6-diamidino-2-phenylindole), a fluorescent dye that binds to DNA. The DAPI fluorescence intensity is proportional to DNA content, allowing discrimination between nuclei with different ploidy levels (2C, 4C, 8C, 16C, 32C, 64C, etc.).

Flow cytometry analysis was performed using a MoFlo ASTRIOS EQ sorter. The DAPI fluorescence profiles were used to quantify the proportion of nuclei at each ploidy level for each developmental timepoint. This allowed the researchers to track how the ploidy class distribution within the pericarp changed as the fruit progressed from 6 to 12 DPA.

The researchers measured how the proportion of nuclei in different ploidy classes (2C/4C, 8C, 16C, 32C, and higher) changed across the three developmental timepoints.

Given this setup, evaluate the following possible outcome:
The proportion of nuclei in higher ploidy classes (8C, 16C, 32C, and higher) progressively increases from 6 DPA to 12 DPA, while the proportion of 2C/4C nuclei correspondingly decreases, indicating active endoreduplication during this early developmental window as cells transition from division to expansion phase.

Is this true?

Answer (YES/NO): YES